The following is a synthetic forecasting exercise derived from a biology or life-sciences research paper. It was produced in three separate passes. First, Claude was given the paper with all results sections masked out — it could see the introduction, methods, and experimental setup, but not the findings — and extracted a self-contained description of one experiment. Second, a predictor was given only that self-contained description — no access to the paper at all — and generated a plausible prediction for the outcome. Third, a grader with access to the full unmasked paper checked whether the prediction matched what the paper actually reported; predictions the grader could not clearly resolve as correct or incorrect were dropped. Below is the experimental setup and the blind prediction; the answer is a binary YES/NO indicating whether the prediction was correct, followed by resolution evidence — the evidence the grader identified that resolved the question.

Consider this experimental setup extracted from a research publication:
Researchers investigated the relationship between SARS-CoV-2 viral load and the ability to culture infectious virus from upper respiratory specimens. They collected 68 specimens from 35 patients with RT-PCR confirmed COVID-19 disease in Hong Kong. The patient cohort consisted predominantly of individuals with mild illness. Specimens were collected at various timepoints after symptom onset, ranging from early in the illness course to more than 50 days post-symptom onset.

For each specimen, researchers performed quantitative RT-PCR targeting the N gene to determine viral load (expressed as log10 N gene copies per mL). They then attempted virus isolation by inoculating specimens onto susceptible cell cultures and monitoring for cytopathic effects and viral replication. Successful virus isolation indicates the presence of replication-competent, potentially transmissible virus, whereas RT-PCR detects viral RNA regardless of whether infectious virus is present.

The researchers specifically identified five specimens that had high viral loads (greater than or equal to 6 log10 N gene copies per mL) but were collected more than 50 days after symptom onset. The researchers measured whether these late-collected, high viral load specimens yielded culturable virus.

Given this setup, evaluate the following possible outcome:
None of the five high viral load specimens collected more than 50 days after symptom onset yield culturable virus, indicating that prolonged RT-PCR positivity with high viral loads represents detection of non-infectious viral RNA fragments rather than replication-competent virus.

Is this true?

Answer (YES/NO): YES